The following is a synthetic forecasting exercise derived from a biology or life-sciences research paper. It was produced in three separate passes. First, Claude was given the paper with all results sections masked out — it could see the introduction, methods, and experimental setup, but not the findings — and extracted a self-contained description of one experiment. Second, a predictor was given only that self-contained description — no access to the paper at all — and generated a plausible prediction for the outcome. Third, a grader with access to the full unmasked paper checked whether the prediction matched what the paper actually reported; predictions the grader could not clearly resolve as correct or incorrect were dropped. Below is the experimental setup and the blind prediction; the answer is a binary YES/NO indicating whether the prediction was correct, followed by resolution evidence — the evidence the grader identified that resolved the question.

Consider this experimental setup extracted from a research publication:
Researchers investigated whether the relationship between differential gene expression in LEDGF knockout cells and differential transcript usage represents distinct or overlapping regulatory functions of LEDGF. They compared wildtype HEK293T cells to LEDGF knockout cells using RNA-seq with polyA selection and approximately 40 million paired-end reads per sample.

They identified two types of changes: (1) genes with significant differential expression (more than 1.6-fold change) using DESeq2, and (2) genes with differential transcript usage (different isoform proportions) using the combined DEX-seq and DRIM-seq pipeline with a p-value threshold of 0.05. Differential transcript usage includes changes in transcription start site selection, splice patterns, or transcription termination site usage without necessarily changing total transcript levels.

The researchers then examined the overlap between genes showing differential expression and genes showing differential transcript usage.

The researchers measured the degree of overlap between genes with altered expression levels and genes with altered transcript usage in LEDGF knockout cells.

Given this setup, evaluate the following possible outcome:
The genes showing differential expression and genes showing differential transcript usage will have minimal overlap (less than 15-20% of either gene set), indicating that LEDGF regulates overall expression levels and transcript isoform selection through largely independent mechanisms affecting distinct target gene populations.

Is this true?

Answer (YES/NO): YES